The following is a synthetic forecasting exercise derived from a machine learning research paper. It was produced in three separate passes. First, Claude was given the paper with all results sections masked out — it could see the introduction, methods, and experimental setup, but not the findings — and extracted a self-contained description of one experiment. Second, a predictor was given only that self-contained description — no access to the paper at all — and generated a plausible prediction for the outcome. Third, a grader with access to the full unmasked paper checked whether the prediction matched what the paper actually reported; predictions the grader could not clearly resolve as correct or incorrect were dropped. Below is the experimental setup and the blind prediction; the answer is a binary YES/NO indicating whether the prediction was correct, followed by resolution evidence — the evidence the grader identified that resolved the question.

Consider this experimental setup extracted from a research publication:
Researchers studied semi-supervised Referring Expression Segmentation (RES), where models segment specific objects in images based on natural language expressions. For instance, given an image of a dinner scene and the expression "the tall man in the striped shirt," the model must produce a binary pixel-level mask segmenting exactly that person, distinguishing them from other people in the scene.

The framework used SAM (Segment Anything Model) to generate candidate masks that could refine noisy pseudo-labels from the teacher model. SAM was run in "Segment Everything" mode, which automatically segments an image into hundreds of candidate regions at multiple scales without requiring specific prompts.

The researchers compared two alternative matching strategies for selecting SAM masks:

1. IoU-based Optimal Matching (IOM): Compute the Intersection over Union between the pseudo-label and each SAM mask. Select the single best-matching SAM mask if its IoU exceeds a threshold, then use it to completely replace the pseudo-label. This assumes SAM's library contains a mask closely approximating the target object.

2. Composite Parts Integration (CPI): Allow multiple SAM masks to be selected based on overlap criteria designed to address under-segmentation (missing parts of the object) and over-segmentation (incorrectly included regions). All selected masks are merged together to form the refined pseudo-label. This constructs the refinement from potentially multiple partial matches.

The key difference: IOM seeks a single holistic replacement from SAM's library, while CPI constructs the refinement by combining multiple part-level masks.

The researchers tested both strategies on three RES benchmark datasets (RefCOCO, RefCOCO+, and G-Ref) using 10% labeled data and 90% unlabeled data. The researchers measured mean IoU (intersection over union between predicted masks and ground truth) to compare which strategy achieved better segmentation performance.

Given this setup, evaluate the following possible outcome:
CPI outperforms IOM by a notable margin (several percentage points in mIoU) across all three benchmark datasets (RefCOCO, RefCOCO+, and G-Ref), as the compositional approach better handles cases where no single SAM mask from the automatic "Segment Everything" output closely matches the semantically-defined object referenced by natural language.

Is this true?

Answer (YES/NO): NO